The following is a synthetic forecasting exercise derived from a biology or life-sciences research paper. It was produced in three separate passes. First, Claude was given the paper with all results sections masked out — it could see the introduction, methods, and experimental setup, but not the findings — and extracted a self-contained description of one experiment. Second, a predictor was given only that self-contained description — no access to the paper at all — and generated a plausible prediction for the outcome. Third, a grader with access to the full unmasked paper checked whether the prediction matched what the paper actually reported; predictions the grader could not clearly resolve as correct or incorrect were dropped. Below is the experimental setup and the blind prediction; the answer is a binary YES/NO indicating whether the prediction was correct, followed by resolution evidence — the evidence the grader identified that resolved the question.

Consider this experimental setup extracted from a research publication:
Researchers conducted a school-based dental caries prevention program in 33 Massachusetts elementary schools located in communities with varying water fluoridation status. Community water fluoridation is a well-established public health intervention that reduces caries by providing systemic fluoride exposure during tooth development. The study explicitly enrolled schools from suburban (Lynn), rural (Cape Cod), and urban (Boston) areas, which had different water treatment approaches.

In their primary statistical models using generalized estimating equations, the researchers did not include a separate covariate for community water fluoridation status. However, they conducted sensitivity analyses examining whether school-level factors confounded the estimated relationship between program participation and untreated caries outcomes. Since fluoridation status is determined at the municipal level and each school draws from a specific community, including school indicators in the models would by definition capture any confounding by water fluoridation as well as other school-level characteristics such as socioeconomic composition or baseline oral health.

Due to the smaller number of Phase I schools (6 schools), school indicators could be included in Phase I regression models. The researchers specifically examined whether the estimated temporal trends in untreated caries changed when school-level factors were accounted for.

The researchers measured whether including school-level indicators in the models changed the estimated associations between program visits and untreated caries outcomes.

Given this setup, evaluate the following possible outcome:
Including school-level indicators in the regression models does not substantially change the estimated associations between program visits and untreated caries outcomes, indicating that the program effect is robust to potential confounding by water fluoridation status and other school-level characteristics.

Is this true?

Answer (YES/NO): YES